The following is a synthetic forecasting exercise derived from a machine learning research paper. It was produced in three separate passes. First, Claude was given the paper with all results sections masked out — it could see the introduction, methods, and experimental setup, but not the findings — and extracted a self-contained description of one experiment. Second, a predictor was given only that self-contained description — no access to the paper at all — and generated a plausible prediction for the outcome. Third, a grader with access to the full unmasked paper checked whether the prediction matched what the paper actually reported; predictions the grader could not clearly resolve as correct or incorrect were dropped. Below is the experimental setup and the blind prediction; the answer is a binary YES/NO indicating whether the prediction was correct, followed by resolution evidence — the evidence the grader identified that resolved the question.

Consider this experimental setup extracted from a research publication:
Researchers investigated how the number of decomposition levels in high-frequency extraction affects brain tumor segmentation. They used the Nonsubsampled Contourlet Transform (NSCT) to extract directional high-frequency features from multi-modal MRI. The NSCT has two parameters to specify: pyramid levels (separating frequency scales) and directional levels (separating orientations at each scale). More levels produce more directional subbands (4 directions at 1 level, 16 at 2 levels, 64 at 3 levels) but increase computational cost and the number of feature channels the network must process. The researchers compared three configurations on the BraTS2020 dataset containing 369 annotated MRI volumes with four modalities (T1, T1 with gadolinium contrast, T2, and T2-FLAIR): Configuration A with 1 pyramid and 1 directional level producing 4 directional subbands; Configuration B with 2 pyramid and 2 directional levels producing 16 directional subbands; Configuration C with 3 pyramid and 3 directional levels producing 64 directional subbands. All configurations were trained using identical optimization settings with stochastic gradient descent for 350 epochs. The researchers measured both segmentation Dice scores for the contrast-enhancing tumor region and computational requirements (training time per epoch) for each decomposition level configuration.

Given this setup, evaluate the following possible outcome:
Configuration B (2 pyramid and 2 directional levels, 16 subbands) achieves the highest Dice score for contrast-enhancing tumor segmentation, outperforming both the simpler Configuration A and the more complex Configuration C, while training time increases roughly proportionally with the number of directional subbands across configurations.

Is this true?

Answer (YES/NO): NO